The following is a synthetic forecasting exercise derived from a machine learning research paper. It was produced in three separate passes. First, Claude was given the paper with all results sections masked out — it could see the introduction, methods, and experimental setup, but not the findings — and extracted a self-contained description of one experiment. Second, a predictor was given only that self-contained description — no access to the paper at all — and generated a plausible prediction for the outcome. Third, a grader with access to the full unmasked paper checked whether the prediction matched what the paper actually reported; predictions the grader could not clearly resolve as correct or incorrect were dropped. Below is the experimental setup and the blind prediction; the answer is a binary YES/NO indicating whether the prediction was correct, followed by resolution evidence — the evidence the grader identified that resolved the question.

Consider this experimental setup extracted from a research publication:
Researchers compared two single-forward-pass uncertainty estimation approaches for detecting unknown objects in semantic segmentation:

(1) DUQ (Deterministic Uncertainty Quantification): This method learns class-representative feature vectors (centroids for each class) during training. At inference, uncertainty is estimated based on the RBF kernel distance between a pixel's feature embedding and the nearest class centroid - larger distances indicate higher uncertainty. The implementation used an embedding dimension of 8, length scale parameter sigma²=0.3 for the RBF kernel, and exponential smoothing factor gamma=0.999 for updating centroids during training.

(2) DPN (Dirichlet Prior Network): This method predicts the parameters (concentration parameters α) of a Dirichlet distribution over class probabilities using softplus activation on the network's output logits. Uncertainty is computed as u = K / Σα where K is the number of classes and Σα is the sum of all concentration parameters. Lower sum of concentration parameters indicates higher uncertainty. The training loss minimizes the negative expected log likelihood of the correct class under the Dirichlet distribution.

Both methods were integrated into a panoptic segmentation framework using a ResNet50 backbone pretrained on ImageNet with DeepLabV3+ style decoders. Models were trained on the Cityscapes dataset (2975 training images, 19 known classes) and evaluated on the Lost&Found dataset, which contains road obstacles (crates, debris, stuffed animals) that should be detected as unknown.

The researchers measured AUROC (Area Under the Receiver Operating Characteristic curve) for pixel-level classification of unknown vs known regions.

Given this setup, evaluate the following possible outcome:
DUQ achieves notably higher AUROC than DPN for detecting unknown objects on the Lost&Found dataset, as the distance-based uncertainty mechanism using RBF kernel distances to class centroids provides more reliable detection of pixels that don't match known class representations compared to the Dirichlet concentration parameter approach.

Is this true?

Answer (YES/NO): NO